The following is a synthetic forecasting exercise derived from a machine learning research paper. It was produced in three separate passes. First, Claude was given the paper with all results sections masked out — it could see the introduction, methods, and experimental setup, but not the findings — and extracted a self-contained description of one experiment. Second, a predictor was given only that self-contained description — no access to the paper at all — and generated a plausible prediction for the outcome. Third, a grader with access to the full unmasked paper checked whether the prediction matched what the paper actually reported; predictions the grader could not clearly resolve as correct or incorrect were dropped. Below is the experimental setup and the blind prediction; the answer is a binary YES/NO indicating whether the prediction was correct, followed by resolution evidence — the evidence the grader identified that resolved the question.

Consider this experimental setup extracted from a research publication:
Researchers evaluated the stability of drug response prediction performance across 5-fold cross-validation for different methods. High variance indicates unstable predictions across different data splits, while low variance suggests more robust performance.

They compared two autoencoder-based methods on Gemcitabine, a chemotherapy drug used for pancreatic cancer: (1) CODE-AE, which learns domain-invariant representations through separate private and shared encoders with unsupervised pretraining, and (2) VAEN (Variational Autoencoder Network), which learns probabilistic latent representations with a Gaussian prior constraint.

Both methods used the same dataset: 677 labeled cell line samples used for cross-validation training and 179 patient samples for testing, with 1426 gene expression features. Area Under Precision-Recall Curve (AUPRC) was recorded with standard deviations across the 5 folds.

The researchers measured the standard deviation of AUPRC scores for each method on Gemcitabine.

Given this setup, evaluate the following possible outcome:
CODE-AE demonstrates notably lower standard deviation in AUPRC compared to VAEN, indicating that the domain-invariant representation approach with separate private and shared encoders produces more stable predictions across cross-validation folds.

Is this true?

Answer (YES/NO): YES